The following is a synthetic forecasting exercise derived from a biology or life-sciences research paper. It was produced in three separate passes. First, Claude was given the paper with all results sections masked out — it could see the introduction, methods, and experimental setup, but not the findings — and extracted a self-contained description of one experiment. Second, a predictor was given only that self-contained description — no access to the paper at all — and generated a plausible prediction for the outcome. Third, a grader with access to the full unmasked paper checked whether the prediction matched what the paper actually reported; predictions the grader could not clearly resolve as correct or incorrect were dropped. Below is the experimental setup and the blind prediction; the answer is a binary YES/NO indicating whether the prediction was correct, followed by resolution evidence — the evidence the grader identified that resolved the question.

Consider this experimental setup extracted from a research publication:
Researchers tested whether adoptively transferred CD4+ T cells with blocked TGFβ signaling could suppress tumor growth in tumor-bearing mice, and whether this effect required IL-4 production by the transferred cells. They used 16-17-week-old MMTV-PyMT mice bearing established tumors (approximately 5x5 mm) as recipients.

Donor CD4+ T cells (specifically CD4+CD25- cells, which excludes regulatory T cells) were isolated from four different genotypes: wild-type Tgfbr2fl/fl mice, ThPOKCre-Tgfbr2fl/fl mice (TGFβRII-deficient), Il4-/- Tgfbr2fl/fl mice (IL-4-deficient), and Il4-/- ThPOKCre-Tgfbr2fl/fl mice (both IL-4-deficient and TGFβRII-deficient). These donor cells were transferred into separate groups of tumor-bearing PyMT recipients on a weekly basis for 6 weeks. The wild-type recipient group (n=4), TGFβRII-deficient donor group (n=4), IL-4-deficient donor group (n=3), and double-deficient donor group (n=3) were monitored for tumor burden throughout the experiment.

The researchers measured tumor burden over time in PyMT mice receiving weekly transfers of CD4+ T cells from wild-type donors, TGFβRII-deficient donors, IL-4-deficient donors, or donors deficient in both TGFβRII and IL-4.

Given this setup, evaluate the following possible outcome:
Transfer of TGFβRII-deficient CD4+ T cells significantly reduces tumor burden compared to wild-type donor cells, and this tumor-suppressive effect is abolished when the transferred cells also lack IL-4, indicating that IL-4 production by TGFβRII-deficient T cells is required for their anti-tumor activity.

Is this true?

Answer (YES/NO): YES